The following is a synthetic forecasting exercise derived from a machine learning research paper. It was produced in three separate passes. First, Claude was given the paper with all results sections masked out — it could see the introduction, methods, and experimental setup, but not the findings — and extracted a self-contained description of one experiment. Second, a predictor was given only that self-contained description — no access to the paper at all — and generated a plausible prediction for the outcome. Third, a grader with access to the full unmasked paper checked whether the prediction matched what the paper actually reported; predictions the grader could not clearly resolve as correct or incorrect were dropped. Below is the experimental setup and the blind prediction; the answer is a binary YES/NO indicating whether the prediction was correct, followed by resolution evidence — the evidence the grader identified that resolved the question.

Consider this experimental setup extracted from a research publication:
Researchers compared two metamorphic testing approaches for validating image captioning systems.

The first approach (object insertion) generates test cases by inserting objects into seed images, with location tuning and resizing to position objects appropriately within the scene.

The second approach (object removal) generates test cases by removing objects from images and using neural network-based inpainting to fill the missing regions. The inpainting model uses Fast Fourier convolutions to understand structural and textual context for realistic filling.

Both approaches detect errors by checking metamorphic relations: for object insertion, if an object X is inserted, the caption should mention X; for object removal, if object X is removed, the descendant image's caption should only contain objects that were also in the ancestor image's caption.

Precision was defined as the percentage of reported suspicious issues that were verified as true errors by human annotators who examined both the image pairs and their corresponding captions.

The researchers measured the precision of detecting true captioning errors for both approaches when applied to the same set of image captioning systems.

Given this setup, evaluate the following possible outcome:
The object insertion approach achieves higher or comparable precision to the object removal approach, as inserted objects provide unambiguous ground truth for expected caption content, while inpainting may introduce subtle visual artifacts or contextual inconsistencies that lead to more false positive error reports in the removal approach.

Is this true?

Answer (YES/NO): YES